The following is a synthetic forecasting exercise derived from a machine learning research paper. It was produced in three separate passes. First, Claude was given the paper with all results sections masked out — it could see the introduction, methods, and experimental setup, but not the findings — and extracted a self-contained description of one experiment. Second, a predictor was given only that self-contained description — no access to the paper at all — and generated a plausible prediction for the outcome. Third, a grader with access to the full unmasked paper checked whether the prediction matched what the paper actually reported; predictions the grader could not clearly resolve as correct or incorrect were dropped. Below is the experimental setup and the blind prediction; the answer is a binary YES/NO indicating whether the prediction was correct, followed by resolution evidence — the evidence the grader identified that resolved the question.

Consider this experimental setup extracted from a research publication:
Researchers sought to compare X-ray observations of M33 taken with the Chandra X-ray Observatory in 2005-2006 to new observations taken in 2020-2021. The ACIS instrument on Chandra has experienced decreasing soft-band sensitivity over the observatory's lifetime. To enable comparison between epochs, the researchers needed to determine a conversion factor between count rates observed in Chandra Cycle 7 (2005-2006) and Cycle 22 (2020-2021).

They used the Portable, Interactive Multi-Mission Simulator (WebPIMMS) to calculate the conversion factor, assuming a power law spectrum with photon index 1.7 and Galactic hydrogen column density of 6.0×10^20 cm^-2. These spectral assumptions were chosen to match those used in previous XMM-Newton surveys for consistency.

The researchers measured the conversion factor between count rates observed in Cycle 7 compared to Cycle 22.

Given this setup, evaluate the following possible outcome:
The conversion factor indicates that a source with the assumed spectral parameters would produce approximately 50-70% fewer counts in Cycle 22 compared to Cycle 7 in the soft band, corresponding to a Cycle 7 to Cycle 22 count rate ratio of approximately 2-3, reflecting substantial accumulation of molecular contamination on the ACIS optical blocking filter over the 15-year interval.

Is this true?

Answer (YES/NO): NO